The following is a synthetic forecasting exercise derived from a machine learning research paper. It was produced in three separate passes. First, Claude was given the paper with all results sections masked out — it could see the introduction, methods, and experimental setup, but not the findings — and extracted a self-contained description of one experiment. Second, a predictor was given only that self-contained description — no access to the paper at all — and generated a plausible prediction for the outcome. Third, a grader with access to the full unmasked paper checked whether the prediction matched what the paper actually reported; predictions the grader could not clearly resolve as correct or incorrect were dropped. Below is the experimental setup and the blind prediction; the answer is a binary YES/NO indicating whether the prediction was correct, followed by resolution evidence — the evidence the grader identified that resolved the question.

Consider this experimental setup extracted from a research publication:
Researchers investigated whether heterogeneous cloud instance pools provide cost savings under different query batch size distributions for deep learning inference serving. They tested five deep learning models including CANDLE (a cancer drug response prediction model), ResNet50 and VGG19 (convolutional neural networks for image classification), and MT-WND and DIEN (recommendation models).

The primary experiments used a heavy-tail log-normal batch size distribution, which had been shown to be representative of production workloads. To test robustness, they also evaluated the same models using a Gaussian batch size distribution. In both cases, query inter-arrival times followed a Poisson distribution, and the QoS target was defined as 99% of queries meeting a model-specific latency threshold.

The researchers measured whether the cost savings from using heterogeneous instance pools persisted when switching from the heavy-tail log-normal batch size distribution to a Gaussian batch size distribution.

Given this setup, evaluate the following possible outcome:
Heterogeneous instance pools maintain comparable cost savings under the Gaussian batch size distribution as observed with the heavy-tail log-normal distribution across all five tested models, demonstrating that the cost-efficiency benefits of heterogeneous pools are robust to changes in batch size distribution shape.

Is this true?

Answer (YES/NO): YES